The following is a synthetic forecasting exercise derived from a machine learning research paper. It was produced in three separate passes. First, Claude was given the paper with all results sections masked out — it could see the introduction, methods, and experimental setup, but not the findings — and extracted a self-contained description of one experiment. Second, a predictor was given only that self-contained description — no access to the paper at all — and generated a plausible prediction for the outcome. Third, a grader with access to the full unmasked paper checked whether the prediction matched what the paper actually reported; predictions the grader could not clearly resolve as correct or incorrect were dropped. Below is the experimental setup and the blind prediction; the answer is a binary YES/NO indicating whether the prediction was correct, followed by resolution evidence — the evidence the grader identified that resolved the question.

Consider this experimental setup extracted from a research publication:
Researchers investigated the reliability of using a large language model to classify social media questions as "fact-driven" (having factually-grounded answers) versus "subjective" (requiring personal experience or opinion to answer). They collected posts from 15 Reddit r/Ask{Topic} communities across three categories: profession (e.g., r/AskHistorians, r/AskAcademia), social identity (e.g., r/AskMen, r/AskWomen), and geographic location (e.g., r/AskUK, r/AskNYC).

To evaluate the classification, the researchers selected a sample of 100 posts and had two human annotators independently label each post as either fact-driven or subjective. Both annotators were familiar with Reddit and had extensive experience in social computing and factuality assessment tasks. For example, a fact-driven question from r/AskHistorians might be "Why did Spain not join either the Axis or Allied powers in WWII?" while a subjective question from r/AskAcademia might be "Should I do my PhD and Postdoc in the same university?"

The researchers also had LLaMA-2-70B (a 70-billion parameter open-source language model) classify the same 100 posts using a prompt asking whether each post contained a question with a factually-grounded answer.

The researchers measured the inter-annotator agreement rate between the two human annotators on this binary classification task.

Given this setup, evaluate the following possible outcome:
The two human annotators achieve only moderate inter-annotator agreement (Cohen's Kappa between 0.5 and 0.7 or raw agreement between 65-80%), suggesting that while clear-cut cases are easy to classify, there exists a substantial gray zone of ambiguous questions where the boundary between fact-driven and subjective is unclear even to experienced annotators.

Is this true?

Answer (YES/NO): NO